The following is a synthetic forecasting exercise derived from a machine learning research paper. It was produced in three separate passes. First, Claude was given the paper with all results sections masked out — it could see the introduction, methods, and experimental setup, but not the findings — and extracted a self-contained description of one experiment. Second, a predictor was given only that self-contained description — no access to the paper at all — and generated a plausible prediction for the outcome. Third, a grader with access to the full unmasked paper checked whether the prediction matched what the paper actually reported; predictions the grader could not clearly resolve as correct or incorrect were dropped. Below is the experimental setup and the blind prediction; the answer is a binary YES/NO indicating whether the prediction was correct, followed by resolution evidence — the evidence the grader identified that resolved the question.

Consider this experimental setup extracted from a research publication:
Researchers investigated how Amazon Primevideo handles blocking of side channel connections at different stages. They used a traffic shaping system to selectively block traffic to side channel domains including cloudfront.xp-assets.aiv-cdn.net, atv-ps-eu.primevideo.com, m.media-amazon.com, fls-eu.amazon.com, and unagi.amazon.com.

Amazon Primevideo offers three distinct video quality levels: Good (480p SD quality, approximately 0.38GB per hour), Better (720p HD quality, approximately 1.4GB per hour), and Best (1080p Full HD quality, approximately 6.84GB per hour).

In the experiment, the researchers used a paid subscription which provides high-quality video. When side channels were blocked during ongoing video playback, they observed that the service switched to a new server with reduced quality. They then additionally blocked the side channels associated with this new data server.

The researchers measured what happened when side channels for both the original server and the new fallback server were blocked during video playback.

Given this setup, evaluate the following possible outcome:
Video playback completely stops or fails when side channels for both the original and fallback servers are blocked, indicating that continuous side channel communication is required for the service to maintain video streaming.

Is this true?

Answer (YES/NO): YES